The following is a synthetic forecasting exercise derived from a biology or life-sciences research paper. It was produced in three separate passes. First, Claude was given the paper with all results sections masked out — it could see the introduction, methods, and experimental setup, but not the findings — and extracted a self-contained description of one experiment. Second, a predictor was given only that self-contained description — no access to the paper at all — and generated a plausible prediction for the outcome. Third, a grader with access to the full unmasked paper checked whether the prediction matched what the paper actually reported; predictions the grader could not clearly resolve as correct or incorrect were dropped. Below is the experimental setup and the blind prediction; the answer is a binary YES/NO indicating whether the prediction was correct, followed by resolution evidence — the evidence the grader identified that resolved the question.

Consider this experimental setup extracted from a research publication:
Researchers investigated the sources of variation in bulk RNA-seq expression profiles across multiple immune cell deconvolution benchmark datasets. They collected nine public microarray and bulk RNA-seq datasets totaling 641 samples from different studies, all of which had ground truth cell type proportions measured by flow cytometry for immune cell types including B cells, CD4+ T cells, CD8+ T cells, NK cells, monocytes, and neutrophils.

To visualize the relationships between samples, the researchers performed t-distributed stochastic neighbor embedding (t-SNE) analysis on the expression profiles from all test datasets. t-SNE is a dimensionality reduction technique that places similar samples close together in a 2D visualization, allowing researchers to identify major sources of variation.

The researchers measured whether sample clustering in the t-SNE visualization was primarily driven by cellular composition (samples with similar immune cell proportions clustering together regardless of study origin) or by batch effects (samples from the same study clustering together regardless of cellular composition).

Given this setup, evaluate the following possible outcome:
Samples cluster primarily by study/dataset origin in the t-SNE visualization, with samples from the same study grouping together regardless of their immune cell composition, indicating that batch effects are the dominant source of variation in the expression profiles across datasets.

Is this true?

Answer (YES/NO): YES